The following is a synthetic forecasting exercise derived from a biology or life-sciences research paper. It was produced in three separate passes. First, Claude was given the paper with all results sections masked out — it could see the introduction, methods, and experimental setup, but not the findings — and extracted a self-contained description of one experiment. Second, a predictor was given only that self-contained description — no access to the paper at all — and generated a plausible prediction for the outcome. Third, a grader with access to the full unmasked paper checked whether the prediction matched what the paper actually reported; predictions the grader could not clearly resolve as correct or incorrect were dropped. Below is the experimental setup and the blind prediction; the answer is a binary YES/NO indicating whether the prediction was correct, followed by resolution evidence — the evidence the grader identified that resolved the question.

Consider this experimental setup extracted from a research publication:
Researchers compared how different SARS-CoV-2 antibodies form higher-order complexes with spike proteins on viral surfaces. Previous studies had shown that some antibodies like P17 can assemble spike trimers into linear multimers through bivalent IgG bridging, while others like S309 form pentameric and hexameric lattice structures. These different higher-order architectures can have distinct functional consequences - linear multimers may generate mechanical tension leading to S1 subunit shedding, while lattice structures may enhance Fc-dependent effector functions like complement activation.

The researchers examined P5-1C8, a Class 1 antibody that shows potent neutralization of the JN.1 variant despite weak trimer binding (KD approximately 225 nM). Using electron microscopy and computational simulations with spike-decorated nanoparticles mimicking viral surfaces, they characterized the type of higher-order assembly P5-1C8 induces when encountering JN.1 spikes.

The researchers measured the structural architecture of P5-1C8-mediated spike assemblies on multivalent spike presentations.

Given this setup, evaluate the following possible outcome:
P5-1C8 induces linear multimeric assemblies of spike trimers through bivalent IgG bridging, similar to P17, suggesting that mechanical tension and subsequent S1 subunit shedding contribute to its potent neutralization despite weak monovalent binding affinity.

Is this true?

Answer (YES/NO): NO